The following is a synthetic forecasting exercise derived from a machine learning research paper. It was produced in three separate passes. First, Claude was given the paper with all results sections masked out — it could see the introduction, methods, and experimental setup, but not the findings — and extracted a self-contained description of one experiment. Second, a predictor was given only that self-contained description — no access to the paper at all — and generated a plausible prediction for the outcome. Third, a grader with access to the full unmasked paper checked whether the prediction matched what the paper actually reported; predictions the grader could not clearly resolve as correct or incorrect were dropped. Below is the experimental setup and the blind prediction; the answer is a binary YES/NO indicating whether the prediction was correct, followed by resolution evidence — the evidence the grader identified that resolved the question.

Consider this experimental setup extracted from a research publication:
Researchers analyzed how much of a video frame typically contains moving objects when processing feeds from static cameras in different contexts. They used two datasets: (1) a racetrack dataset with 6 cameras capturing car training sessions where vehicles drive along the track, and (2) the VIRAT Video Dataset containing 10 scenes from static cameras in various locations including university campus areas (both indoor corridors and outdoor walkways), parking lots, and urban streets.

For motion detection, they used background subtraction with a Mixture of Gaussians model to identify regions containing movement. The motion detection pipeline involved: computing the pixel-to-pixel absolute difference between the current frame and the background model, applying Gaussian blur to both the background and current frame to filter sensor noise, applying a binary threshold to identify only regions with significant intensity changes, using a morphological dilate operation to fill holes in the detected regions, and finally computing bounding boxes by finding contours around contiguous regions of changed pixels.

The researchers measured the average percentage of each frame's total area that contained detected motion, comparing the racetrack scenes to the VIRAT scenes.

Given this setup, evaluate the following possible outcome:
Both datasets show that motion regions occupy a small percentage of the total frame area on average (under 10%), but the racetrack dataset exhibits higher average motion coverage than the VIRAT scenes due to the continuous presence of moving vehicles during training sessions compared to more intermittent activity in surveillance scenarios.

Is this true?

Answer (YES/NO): NO